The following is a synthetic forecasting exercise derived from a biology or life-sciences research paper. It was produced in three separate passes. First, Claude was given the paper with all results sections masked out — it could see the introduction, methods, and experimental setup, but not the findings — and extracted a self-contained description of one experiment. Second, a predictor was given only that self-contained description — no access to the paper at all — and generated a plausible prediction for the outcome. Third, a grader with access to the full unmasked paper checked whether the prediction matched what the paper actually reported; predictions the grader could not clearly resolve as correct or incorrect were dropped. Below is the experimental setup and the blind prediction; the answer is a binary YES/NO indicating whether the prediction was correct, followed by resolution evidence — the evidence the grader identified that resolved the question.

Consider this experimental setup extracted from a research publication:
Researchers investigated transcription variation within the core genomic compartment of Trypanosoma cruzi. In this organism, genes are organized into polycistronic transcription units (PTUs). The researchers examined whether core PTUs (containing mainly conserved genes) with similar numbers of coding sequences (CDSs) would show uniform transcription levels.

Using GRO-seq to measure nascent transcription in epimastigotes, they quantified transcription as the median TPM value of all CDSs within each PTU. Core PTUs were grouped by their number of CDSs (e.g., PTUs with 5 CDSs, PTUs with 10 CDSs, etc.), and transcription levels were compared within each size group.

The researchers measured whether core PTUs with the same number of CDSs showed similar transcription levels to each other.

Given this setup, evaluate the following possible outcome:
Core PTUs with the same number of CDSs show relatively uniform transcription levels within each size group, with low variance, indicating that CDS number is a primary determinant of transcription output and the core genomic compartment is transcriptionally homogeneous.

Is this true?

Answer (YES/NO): NO